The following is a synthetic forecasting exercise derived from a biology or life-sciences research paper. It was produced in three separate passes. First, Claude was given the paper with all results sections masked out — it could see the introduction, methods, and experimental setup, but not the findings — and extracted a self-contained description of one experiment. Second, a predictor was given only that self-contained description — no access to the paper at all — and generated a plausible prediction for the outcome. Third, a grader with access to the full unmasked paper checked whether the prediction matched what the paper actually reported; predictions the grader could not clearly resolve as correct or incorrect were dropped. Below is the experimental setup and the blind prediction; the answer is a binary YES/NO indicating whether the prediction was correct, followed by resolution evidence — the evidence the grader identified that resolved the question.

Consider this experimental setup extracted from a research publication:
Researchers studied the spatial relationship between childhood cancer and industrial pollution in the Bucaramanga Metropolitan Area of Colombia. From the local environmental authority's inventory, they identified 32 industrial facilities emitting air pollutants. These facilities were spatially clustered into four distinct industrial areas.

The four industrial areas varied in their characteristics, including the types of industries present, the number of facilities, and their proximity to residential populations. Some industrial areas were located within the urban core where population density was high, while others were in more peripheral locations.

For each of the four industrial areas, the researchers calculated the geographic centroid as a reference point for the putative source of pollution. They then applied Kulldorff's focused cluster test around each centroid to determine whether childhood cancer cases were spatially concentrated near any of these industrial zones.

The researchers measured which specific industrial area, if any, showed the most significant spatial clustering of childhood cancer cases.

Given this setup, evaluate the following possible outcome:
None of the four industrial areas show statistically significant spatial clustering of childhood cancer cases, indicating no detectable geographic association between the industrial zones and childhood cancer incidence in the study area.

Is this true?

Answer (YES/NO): NO